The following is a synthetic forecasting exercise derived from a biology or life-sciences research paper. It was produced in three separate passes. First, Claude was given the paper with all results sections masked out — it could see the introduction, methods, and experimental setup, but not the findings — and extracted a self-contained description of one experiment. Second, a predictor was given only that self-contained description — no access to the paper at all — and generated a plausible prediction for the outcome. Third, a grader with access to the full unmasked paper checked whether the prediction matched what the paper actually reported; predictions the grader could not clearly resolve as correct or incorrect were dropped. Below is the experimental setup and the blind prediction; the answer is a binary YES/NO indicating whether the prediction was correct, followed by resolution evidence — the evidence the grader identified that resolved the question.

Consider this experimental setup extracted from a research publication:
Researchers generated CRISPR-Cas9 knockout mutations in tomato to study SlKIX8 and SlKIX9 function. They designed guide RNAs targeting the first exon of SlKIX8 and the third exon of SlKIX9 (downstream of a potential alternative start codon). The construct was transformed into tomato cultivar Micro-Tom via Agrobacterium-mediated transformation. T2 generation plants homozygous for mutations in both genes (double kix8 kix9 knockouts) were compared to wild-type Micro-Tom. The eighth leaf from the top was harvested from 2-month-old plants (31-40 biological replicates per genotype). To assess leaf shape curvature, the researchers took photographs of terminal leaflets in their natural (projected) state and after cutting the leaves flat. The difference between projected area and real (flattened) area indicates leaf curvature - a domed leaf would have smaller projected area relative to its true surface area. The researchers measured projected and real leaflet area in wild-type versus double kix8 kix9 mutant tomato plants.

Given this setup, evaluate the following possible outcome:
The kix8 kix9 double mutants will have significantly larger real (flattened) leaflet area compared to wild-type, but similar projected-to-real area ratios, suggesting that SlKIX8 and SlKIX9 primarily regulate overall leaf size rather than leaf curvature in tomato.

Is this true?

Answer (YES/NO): NO